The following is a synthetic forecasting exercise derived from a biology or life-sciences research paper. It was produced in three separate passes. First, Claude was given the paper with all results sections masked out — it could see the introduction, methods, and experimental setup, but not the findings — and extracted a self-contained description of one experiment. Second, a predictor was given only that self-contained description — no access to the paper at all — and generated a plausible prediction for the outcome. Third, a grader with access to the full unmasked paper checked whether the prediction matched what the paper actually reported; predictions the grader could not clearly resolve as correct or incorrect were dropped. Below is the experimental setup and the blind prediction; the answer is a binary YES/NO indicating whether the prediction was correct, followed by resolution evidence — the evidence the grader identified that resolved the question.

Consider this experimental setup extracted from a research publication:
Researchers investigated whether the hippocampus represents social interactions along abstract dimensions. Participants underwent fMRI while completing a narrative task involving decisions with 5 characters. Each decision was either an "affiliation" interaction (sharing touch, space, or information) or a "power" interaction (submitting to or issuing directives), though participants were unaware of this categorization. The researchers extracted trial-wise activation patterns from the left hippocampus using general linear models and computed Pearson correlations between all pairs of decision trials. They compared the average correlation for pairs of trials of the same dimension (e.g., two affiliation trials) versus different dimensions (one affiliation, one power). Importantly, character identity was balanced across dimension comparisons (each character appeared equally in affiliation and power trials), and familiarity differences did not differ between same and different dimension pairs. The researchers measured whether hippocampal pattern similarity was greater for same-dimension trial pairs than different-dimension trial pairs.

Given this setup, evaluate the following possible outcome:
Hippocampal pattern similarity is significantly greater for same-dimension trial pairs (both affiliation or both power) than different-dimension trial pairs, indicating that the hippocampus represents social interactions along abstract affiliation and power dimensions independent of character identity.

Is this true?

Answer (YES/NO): YES